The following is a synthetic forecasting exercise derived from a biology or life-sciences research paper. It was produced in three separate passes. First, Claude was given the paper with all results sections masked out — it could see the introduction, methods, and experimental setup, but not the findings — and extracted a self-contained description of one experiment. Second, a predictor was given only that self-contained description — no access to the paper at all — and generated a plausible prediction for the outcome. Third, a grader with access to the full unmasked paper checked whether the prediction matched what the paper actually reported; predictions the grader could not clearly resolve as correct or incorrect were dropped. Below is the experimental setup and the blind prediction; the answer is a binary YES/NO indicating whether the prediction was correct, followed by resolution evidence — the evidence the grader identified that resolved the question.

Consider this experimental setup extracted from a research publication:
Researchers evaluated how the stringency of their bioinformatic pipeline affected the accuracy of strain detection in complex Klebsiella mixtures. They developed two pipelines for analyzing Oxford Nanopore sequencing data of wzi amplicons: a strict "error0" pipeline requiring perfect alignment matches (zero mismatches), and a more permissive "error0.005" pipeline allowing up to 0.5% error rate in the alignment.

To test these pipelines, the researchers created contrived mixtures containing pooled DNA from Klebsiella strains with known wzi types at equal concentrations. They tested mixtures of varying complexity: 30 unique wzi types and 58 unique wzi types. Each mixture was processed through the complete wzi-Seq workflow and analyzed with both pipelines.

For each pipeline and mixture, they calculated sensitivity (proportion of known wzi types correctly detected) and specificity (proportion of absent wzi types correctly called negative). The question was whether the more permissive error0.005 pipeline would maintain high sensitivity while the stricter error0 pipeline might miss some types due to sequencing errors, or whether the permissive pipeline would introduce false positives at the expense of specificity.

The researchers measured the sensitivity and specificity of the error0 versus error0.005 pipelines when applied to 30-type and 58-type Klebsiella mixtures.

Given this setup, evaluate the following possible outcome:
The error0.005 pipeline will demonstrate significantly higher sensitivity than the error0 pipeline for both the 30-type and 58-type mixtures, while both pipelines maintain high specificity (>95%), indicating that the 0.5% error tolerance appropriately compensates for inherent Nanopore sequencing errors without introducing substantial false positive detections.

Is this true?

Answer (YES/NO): NO